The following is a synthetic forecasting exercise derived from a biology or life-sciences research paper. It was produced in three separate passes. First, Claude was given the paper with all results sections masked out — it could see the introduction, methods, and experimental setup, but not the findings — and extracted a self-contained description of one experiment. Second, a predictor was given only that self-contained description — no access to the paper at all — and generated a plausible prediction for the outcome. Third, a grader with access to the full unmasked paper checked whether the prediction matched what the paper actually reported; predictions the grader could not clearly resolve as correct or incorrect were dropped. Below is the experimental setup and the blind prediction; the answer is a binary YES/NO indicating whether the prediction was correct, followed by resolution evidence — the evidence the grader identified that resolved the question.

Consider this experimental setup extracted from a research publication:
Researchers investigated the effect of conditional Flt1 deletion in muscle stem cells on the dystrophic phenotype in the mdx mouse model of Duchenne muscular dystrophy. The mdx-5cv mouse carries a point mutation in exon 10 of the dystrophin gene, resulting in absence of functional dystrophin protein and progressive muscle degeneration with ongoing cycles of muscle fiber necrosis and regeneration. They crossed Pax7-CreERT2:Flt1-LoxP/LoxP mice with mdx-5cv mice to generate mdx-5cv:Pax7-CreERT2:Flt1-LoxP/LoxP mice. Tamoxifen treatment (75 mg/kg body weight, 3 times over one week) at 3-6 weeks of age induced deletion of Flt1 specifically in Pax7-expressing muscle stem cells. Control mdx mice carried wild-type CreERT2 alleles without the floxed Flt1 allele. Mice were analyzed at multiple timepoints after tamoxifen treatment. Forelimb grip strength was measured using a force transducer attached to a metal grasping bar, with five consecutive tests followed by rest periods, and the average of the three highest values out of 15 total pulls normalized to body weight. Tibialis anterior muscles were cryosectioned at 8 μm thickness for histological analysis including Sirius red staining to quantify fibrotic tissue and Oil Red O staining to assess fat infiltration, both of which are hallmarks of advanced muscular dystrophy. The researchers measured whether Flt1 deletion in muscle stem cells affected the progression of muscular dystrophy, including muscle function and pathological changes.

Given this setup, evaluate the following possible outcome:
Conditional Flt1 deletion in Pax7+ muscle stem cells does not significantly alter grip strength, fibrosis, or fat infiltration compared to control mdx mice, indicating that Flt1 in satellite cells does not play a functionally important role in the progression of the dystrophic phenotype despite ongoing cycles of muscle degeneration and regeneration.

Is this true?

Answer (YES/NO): NO